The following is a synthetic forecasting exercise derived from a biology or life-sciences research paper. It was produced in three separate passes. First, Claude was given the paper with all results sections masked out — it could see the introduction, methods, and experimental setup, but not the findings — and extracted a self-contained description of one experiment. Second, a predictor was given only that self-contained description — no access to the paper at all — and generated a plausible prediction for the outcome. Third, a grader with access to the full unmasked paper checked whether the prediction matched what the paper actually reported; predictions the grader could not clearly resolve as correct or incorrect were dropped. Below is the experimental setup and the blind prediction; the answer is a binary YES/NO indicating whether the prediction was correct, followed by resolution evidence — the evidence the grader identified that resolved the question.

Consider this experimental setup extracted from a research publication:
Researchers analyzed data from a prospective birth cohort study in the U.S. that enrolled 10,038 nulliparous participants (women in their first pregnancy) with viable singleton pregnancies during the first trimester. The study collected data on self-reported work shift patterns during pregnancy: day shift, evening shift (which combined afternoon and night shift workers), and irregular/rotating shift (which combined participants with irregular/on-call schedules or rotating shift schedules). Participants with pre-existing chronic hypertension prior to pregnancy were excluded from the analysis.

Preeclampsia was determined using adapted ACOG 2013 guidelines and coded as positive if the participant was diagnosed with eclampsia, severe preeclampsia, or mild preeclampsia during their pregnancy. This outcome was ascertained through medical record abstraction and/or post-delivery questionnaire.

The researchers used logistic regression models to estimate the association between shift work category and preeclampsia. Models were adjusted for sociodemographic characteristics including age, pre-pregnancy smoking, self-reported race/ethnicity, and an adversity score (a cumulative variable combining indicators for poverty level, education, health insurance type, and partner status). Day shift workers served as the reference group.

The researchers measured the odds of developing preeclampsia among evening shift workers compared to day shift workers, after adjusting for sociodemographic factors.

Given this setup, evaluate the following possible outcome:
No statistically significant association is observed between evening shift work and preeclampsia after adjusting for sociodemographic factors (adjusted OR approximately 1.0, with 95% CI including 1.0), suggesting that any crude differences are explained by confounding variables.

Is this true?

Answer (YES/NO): NO